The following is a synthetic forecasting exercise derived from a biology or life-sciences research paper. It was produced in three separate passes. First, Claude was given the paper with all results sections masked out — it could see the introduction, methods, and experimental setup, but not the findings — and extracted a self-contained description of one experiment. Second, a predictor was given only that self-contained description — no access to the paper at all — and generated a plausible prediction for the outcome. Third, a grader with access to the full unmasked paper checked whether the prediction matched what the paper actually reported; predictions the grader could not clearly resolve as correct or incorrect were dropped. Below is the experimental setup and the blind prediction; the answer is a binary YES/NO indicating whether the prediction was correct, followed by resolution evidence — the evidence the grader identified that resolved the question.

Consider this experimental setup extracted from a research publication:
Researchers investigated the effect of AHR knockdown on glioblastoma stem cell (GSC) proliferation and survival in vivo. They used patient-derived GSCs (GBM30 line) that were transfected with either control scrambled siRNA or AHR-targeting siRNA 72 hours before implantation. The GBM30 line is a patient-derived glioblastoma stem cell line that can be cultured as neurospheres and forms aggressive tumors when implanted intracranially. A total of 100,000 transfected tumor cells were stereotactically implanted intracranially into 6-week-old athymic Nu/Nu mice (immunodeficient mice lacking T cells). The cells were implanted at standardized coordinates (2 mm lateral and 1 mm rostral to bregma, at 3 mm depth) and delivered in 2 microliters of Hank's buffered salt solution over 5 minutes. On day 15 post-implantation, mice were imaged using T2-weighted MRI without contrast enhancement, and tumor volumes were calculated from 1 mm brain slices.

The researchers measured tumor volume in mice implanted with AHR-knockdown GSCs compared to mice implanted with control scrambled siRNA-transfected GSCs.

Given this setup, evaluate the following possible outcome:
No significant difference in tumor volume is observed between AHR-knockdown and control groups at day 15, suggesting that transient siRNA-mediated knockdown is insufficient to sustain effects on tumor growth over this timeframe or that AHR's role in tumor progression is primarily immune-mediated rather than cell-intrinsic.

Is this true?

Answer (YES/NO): NO